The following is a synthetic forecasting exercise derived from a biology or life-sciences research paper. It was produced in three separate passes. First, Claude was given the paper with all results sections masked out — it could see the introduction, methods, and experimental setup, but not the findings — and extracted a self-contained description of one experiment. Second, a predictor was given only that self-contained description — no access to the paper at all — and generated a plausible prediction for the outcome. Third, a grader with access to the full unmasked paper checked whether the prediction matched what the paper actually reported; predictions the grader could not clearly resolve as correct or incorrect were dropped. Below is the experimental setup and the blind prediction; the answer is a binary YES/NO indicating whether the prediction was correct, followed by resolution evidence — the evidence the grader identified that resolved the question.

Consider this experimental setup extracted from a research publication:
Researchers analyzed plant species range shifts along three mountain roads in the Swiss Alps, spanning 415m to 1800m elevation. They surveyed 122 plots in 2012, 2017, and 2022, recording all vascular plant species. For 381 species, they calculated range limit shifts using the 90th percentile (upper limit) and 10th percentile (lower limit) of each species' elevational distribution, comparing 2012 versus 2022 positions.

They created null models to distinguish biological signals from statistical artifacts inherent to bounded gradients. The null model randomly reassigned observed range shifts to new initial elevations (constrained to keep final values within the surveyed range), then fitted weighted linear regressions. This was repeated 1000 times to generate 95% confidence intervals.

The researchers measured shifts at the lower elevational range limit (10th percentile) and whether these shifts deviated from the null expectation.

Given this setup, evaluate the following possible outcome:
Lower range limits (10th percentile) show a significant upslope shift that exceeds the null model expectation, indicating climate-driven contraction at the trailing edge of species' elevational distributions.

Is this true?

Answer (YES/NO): NO